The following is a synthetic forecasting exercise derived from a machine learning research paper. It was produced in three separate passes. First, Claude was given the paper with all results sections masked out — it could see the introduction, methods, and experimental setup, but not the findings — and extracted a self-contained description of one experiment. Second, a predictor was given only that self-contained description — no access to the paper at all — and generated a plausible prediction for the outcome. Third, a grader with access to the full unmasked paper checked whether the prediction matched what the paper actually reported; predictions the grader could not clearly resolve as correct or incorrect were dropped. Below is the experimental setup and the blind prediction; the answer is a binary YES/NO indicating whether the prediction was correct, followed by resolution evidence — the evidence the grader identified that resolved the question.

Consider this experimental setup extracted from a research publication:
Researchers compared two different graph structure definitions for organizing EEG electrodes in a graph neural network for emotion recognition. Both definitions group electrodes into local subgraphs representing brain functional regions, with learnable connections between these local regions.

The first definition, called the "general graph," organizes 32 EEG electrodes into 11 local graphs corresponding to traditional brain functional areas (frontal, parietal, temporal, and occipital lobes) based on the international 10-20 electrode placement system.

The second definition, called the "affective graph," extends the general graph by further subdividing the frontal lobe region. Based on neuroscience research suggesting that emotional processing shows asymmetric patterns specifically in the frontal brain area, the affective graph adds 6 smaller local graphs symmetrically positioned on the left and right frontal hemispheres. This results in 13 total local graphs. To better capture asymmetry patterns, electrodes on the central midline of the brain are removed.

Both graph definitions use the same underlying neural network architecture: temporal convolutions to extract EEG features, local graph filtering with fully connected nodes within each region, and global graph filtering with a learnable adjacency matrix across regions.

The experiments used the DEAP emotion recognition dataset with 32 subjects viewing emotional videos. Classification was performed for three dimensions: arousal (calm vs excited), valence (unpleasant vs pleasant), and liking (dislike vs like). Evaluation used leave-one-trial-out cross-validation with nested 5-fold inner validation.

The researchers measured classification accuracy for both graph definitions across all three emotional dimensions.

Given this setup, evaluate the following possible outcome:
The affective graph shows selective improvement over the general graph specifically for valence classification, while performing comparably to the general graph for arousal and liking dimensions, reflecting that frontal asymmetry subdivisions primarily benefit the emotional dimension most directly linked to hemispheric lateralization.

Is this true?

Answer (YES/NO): NO